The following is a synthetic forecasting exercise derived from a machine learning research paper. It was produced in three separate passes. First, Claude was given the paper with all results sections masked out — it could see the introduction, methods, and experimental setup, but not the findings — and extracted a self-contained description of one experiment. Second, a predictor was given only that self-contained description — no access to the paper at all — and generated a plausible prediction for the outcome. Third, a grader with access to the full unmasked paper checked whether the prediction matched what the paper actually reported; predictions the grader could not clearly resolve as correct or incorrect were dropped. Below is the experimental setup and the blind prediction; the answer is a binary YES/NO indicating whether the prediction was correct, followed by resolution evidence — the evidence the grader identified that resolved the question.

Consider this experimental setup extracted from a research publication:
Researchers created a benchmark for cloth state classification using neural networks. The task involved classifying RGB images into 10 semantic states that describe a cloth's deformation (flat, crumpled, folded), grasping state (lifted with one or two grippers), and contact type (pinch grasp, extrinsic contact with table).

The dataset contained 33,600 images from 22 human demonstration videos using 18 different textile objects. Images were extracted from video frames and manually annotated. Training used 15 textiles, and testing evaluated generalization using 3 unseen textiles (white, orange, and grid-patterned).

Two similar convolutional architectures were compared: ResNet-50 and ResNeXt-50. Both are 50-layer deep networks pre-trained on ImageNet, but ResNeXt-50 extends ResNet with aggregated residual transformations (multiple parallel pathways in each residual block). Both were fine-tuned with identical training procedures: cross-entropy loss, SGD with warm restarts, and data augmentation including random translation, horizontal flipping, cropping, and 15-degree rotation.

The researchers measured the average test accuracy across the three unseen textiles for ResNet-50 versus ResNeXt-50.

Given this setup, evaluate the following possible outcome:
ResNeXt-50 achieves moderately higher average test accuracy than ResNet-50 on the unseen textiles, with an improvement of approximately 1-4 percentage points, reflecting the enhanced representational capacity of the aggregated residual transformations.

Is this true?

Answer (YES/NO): NO